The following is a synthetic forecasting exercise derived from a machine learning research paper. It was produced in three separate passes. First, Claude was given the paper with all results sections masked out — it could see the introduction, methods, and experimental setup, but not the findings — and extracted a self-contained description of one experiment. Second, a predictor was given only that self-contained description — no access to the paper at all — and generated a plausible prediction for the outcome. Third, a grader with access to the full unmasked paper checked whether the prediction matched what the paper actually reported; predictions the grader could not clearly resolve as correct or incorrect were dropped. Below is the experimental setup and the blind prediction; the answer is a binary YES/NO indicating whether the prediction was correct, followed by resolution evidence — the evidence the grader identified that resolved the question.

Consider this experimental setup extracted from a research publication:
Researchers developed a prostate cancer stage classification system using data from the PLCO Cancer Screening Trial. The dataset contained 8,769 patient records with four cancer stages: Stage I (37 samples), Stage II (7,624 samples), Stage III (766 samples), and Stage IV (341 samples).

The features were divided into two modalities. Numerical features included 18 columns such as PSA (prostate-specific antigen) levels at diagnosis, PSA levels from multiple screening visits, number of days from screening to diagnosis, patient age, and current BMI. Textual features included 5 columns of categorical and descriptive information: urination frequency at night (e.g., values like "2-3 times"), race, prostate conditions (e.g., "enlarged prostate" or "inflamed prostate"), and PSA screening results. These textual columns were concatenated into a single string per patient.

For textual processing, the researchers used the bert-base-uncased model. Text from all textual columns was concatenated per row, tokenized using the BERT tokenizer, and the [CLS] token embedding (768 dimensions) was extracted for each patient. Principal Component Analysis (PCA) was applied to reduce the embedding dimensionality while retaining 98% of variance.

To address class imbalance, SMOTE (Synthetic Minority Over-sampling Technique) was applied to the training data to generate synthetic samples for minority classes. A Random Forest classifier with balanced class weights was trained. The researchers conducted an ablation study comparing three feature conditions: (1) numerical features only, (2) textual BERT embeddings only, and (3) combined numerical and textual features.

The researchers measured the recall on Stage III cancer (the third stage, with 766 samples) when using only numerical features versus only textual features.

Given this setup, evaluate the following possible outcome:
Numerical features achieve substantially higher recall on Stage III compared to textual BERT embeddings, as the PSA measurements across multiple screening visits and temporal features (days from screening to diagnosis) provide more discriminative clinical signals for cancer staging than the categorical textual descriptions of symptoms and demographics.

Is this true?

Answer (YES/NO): YES